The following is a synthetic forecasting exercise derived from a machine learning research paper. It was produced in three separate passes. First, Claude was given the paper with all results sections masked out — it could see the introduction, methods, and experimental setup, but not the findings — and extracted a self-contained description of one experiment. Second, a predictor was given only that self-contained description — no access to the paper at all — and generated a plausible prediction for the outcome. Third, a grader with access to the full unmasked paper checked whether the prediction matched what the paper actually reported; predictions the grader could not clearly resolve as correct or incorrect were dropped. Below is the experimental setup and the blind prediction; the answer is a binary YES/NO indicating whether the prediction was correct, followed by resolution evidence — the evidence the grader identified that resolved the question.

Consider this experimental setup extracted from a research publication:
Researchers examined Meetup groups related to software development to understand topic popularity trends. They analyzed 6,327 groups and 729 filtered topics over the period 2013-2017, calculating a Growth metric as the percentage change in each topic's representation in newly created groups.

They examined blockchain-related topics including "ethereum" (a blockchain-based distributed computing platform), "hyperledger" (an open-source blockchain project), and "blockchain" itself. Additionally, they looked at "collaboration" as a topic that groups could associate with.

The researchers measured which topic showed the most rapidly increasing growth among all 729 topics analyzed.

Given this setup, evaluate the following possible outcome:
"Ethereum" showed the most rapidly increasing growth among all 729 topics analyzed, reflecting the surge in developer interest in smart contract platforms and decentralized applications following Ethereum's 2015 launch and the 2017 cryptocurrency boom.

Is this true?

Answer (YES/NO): NO